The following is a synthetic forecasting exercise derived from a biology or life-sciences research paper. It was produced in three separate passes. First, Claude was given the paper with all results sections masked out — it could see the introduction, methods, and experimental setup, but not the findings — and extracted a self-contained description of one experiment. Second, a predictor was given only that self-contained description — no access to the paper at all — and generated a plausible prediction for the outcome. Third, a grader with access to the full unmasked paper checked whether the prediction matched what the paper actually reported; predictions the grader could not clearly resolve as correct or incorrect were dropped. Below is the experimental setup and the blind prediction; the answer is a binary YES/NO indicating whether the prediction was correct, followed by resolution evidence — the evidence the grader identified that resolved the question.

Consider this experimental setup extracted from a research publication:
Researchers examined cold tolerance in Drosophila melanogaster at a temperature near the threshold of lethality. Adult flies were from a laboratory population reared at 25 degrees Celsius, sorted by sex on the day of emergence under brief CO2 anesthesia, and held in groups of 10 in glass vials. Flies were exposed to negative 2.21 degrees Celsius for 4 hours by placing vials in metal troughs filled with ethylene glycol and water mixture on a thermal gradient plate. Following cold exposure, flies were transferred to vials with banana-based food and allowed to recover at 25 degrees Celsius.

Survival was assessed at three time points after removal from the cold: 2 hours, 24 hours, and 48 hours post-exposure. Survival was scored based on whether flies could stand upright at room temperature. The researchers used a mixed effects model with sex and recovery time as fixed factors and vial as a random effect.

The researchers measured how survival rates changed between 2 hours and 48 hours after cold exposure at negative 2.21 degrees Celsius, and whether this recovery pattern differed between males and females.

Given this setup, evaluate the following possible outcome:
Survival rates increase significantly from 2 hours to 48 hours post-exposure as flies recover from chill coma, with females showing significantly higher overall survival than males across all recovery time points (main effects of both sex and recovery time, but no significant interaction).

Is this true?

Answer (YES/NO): NO